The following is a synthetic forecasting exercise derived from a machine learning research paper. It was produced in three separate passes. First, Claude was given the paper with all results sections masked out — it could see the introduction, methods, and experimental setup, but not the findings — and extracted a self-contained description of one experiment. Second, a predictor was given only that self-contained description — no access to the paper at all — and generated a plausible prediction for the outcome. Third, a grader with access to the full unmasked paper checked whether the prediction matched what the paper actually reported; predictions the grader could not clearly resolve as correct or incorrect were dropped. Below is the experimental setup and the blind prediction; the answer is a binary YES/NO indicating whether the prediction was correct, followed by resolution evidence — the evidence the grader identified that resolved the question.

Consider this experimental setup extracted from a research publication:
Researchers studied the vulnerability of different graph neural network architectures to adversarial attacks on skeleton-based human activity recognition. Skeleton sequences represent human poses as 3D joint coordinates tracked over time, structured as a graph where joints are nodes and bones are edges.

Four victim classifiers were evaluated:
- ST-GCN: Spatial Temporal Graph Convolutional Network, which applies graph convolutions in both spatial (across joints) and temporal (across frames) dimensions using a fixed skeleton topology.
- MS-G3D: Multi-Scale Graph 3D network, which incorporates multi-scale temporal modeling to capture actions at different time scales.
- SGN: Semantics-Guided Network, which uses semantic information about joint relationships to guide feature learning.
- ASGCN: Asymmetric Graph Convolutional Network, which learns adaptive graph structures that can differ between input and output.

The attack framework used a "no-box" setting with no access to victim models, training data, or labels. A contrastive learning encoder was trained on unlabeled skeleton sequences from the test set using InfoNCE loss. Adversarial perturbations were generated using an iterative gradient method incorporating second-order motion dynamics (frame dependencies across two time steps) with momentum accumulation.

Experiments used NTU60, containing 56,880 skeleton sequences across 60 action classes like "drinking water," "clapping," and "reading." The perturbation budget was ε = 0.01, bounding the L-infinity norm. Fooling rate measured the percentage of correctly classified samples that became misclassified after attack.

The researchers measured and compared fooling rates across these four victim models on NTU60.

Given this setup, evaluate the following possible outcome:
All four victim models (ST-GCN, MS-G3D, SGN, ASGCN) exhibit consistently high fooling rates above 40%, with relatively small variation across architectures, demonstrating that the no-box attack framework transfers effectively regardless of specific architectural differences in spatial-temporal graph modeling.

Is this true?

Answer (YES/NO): NO